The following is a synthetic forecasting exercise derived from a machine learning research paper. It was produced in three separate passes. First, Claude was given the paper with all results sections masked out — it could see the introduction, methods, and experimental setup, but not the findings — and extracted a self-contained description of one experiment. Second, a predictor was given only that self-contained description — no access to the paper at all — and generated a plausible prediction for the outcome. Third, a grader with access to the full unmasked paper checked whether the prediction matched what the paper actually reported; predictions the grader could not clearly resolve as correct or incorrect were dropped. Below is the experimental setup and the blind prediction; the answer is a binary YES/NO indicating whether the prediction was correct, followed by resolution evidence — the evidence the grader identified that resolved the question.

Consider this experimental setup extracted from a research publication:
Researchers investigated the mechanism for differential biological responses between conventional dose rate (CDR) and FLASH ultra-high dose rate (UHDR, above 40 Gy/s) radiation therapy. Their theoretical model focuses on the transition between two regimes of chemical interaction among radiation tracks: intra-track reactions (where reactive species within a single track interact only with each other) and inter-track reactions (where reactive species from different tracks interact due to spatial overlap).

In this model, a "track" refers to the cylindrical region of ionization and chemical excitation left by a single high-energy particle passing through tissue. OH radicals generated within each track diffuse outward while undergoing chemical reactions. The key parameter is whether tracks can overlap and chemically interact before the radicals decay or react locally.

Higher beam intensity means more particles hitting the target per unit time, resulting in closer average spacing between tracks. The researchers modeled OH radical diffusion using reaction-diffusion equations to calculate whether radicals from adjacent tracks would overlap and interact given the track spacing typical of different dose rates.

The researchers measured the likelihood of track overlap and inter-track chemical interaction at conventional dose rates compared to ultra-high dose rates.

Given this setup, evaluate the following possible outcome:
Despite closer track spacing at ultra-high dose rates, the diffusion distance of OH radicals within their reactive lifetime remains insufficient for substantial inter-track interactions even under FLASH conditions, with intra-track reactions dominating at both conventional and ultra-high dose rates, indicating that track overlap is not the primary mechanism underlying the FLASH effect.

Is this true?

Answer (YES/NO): NO